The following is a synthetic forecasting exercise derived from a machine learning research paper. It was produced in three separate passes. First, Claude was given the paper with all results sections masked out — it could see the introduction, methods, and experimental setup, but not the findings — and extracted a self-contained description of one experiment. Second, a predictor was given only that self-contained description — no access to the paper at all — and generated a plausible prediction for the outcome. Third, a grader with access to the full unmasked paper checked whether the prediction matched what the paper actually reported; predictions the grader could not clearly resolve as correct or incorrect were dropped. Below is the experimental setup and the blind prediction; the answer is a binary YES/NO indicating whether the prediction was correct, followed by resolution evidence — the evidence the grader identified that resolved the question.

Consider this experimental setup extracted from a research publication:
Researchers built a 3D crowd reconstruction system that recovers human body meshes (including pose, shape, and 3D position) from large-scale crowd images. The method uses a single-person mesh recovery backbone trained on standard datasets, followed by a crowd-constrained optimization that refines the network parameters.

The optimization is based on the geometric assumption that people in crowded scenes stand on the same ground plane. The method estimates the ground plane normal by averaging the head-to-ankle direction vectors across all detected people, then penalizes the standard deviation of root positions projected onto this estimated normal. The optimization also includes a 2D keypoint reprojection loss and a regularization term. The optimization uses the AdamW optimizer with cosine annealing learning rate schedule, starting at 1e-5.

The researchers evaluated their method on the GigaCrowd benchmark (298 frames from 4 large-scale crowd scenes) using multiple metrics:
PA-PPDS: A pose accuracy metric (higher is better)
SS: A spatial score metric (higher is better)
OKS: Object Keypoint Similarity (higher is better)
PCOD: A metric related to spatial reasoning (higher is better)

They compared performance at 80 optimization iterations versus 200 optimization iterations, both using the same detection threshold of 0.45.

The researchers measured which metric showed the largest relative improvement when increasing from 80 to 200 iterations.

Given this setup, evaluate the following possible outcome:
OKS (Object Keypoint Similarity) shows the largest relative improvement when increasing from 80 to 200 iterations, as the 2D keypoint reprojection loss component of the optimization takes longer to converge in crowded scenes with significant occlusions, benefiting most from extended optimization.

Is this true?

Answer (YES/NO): NO